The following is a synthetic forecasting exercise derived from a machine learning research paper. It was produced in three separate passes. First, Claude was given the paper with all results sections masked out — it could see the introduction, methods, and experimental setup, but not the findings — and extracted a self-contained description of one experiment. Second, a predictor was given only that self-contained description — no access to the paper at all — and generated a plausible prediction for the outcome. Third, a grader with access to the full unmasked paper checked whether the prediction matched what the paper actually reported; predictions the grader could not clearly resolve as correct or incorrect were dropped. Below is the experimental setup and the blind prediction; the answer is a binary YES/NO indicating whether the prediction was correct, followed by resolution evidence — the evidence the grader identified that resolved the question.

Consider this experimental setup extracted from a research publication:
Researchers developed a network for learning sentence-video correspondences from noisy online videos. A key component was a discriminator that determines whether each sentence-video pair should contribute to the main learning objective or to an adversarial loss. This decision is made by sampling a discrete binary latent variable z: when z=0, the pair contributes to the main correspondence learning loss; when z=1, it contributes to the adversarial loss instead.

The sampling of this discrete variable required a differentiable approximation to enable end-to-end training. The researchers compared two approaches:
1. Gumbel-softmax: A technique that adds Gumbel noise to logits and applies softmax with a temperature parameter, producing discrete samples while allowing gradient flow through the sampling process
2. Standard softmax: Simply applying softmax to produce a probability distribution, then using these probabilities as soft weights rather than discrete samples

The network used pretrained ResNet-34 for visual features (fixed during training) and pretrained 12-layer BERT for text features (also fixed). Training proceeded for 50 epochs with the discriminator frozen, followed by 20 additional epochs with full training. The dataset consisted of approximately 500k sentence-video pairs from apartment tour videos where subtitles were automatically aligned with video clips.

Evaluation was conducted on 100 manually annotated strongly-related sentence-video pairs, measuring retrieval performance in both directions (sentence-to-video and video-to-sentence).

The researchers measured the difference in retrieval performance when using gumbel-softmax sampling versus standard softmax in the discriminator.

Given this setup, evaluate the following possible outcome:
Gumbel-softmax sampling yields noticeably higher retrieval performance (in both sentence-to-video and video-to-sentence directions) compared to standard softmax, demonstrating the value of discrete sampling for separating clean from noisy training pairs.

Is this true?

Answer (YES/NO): YES